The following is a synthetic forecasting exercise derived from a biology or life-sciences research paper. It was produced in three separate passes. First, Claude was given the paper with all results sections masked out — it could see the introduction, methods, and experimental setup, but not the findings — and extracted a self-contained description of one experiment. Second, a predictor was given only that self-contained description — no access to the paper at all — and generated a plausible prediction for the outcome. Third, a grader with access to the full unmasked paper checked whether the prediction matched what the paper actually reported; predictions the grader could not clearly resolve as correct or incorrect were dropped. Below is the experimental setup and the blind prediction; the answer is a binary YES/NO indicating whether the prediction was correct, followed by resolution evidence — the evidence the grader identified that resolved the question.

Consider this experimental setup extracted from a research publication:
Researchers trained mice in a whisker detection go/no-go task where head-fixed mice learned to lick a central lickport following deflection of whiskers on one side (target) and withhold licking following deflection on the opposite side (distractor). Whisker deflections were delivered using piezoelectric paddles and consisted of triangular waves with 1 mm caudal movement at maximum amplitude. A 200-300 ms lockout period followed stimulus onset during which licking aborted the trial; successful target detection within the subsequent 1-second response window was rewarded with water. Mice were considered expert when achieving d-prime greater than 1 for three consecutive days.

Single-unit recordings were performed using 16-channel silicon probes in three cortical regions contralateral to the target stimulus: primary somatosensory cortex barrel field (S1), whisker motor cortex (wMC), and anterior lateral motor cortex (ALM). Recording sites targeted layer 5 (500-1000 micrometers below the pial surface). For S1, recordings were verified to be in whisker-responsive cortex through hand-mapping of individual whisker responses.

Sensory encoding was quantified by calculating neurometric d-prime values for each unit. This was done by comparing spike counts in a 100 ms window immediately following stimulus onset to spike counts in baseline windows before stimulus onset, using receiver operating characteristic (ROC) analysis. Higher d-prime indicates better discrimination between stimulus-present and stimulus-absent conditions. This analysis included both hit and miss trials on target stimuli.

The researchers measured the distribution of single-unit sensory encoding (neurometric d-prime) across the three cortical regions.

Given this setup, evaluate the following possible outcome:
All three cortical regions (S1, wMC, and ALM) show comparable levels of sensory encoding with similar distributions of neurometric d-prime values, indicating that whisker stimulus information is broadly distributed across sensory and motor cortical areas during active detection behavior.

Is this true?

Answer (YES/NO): NO